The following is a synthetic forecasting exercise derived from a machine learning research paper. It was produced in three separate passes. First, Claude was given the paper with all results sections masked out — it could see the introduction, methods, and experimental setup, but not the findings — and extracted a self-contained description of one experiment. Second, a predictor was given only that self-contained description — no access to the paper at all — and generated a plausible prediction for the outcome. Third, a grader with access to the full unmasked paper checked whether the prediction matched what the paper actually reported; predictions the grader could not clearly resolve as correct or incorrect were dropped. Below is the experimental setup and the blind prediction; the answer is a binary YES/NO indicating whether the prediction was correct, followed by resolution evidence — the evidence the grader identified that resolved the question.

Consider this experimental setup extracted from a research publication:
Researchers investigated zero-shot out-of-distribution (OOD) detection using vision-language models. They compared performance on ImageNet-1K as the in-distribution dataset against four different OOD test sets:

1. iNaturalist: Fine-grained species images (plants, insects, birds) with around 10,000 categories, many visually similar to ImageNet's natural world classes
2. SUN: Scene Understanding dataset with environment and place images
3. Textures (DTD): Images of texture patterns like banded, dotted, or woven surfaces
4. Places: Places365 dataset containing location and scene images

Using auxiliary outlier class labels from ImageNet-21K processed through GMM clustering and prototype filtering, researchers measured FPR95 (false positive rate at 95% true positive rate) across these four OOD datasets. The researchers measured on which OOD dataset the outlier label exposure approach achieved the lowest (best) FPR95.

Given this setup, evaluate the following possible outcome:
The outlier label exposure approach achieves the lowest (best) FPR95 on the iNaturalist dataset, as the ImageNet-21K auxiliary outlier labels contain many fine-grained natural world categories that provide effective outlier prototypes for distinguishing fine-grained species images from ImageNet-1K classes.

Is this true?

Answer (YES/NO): YES